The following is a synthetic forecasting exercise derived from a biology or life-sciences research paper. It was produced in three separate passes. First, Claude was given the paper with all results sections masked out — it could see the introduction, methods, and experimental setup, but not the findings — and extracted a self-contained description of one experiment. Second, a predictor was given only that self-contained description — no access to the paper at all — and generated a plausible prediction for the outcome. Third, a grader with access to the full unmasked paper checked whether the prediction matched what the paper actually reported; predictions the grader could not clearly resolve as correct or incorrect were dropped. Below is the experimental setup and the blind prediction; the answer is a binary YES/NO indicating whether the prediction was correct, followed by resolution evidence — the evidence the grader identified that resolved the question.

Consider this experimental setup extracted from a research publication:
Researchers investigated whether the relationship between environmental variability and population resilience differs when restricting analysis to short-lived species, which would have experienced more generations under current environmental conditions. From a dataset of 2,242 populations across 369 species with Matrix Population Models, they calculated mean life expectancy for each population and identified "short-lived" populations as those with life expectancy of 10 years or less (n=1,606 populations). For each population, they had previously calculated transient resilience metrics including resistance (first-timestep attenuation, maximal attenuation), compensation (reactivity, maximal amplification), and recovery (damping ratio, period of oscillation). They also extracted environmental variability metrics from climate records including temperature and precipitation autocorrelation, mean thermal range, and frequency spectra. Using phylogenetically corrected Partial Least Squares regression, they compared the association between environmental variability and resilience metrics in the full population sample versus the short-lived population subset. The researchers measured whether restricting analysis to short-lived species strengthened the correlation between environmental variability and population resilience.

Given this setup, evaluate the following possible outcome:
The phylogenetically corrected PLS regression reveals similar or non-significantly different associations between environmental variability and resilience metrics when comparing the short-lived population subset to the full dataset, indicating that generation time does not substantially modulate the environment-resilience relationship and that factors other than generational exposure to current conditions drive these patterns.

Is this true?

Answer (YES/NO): YES